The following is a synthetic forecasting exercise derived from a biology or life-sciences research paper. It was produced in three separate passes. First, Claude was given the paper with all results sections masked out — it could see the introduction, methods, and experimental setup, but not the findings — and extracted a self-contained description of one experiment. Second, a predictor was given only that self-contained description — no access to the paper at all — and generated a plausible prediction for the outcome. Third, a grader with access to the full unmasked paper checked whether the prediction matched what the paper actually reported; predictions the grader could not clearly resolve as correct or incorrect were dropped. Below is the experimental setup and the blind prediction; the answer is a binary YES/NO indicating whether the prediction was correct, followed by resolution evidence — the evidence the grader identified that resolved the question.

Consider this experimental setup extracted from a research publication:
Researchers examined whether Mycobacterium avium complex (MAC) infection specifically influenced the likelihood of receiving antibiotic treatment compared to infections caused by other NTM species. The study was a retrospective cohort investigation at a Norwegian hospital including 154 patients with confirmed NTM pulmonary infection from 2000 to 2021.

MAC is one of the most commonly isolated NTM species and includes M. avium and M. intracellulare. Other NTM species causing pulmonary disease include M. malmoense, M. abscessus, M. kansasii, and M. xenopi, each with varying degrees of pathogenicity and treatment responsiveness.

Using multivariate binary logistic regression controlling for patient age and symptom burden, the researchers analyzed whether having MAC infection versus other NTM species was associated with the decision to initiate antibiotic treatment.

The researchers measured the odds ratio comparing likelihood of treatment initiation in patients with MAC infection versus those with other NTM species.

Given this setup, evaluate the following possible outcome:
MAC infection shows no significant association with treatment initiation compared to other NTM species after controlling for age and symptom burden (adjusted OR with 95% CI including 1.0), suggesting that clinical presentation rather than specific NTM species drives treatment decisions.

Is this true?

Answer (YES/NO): NO